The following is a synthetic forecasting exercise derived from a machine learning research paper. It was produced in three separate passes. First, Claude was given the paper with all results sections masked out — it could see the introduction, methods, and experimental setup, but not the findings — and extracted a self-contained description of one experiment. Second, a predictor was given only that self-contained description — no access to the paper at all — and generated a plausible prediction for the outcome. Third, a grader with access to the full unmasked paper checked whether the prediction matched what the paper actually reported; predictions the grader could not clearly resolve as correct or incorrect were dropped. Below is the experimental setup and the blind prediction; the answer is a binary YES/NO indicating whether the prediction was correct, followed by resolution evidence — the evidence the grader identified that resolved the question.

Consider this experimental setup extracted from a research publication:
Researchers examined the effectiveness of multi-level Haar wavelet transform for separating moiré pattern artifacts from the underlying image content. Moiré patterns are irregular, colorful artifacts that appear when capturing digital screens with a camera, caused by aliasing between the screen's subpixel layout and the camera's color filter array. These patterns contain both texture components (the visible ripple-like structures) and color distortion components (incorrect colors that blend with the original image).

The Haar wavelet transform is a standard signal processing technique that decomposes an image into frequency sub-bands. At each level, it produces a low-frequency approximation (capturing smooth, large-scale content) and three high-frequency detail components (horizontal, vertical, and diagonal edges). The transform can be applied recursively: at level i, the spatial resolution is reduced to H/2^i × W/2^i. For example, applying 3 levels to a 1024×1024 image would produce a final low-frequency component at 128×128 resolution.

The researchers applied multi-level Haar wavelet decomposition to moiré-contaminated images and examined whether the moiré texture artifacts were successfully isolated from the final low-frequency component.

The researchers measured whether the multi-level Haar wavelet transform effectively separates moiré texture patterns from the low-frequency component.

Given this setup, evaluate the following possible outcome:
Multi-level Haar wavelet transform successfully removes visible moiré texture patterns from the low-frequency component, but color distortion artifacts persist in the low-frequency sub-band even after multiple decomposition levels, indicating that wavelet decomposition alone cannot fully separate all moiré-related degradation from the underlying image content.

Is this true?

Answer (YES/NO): NO